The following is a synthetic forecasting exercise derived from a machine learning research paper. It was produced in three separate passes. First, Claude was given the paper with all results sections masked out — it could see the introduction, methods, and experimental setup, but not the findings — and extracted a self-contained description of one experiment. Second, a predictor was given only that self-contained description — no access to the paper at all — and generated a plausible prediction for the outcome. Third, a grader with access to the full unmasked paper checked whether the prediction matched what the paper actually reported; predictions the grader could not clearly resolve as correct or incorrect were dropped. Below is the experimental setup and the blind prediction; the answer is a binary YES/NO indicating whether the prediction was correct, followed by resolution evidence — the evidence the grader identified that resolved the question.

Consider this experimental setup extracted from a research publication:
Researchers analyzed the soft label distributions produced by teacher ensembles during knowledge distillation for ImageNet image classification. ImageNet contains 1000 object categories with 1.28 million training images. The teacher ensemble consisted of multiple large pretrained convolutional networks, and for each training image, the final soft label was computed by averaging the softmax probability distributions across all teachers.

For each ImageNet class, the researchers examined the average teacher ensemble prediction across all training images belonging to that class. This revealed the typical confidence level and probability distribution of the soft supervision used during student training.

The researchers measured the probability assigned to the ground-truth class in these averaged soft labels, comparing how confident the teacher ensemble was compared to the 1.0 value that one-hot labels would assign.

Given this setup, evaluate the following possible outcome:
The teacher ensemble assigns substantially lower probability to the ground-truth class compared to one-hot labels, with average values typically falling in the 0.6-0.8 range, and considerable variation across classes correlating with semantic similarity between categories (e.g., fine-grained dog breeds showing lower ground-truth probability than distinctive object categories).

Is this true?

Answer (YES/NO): NO